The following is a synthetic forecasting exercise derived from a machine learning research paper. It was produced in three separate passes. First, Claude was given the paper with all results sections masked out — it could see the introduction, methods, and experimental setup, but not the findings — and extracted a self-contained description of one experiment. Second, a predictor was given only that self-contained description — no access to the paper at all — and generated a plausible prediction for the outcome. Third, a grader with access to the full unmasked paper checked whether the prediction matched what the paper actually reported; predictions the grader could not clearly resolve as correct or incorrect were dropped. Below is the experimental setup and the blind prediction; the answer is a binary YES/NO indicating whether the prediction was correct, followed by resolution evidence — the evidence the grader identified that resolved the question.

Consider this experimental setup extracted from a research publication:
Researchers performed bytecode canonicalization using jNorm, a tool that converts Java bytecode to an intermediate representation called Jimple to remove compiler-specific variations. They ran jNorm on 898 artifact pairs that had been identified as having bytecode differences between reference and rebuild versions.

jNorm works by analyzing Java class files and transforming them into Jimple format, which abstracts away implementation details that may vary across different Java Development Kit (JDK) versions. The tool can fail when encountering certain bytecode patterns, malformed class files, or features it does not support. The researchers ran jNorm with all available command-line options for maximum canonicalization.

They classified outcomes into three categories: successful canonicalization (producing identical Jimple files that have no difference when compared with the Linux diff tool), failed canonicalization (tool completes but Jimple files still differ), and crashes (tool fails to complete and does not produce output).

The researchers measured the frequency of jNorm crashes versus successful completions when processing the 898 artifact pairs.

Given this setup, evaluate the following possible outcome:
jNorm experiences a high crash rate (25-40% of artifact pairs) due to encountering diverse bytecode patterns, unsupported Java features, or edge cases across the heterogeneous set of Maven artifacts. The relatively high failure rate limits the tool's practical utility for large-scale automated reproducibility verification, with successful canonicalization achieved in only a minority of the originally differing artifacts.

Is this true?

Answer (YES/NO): NO